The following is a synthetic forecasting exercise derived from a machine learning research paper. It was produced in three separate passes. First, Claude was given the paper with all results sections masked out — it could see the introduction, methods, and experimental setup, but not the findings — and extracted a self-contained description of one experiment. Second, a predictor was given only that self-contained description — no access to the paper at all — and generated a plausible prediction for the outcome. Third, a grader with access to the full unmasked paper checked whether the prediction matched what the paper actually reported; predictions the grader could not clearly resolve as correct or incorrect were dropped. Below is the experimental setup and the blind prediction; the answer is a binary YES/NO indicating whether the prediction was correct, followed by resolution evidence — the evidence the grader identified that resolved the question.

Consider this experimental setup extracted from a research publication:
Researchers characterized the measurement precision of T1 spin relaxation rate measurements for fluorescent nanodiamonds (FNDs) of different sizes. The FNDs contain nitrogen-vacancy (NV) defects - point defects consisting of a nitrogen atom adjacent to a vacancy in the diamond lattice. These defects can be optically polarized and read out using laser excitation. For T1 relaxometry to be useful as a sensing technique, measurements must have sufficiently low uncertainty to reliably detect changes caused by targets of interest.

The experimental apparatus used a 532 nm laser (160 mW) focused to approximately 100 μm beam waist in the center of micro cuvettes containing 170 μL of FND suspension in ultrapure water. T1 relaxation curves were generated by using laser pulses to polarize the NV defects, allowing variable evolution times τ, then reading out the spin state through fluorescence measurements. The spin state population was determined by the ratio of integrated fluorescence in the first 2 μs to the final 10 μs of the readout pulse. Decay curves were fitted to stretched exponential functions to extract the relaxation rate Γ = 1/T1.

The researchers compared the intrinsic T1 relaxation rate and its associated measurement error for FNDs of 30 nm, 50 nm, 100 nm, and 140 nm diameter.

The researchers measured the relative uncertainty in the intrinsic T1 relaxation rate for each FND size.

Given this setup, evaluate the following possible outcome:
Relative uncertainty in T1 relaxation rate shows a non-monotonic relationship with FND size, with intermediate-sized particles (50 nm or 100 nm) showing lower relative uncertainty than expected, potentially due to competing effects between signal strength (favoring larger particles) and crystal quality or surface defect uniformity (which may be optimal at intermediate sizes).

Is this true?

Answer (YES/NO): YES